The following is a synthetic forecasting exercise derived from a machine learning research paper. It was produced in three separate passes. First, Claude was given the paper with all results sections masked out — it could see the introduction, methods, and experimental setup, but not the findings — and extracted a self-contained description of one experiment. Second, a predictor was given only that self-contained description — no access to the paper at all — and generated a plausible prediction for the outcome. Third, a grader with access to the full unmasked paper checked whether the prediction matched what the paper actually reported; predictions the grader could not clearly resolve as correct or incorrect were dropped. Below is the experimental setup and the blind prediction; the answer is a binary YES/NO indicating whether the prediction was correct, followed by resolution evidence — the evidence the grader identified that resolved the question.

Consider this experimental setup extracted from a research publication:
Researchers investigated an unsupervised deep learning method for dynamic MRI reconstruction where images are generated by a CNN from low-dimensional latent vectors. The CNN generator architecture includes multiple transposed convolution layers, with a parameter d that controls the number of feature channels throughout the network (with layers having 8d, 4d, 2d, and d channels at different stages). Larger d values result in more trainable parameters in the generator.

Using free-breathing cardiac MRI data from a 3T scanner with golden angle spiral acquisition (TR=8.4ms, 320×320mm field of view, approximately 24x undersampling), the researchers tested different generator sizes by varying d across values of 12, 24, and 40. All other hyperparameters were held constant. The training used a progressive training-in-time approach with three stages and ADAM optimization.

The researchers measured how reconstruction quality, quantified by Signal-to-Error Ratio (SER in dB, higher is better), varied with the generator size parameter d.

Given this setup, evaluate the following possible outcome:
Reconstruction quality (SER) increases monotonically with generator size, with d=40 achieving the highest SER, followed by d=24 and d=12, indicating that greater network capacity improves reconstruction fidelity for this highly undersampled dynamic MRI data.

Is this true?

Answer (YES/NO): NO